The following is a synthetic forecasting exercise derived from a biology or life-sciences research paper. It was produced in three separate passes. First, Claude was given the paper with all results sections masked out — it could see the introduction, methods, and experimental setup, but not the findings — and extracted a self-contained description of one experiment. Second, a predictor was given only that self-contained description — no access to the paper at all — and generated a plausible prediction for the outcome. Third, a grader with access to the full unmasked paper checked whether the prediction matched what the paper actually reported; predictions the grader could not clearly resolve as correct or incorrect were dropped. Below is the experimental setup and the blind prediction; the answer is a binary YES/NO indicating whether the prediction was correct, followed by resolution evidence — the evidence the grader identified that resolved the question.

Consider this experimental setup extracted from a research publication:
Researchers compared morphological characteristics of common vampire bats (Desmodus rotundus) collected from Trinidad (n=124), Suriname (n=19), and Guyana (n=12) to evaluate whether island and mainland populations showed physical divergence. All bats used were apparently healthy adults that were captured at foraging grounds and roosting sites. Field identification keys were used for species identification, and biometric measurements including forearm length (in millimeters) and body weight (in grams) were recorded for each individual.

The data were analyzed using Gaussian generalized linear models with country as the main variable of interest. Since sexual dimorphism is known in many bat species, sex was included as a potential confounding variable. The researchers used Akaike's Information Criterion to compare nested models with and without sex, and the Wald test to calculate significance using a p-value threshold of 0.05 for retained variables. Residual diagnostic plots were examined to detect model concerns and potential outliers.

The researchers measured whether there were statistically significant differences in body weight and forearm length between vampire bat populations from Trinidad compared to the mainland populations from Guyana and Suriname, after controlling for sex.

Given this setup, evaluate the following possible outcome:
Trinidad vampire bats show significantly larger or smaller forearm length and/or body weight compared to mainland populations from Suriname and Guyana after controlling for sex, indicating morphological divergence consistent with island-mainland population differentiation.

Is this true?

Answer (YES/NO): YES